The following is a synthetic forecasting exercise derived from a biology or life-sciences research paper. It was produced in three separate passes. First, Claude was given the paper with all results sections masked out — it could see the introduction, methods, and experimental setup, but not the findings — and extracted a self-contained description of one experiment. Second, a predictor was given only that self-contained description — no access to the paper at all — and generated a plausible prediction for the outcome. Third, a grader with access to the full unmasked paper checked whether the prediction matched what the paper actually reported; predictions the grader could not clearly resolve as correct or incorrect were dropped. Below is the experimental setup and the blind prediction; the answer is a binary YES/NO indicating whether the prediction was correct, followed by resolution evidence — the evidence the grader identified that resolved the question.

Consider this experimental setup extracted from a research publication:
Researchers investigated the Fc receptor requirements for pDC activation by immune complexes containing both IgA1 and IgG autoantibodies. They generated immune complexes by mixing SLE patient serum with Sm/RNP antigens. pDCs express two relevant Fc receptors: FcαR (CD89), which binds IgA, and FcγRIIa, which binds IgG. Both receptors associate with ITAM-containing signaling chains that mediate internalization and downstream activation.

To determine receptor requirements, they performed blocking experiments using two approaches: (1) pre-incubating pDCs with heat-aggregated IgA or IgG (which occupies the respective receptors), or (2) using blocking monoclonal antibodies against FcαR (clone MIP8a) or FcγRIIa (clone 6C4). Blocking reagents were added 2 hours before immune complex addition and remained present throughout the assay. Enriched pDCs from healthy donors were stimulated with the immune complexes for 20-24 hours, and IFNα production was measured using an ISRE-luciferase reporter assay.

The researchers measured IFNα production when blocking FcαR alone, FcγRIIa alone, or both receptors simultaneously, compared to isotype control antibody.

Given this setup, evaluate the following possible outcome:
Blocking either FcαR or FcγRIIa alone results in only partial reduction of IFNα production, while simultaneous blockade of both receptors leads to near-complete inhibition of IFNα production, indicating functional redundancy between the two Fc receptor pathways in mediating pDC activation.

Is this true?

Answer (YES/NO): NO